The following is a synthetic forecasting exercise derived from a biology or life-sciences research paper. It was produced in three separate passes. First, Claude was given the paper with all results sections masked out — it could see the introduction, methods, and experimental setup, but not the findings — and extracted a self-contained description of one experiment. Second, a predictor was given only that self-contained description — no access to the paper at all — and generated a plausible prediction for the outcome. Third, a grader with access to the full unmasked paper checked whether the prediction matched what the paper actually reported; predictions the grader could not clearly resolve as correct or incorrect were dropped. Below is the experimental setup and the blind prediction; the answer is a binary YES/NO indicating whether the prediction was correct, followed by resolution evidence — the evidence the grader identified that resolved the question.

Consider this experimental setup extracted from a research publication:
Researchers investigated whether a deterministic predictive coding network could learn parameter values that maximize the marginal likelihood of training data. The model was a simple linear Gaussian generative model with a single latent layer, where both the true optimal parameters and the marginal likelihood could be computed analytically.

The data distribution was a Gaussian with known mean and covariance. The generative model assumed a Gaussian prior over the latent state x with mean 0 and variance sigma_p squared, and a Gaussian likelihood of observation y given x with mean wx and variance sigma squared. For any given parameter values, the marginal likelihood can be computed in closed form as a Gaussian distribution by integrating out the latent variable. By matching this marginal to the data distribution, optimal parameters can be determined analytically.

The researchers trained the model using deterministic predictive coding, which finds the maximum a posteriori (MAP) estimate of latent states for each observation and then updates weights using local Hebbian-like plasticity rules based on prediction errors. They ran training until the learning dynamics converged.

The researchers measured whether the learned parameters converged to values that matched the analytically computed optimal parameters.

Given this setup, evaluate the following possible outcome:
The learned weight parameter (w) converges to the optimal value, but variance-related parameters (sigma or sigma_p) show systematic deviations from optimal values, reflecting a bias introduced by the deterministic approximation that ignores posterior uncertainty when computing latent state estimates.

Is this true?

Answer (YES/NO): NO